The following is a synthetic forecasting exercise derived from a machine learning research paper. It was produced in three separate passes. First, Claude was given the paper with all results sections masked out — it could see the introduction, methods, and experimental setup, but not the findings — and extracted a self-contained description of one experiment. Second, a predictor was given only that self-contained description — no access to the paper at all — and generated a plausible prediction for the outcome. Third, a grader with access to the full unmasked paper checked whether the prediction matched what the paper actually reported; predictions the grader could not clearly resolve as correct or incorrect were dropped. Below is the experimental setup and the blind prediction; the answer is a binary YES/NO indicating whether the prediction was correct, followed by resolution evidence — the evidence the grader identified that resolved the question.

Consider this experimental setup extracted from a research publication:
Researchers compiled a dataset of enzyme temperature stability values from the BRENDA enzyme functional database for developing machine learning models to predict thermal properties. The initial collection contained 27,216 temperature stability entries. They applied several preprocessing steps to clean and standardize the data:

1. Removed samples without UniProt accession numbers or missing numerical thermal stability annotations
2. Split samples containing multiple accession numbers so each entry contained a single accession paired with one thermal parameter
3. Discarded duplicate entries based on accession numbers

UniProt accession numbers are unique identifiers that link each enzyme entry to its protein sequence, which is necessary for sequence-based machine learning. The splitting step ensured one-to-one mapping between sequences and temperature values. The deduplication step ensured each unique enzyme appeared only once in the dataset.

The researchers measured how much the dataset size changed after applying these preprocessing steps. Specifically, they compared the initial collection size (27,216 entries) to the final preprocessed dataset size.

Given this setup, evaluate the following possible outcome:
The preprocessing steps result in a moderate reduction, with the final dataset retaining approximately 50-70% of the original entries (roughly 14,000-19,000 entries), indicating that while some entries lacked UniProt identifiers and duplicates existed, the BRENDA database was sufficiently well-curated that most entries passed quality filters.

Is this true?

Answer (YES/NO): NO